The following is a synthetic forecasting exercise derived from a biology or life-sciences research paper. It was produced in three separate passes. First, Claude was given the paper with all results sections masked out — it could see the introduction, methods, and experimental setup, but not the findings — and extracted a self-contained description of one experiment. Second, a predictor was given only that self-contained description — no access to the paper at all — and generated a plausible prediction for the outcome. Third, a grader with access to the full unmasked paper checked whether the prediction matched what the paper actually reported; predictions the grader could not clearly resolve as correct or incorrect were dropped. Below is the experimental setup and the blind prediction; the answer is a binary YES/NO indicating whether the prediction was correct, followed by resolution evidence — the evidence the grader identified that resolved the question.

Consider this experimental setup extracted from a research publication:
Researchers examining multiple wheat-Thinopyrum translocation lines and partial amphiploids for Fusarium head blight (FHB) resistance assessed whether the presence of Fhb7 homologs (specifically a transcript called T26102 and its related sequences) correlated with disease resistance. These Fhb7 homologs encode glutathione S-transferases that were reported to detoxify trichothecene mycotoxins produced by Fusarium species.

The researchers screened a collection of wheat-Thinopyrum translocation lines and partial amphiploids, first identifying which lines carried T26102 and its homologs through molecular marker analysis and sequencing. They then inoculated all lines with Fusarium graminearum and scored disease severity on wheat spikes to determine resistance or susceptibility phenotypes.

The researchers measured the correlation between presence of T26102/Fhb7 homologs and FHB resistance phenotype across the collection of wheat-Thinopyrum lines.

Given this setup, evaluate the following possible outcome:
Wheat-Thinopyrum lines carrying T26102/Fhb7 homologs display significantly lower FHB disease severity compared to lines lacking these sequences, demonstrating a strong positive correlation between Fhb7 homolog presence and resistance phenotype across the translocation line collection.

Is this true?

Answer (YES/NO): NO